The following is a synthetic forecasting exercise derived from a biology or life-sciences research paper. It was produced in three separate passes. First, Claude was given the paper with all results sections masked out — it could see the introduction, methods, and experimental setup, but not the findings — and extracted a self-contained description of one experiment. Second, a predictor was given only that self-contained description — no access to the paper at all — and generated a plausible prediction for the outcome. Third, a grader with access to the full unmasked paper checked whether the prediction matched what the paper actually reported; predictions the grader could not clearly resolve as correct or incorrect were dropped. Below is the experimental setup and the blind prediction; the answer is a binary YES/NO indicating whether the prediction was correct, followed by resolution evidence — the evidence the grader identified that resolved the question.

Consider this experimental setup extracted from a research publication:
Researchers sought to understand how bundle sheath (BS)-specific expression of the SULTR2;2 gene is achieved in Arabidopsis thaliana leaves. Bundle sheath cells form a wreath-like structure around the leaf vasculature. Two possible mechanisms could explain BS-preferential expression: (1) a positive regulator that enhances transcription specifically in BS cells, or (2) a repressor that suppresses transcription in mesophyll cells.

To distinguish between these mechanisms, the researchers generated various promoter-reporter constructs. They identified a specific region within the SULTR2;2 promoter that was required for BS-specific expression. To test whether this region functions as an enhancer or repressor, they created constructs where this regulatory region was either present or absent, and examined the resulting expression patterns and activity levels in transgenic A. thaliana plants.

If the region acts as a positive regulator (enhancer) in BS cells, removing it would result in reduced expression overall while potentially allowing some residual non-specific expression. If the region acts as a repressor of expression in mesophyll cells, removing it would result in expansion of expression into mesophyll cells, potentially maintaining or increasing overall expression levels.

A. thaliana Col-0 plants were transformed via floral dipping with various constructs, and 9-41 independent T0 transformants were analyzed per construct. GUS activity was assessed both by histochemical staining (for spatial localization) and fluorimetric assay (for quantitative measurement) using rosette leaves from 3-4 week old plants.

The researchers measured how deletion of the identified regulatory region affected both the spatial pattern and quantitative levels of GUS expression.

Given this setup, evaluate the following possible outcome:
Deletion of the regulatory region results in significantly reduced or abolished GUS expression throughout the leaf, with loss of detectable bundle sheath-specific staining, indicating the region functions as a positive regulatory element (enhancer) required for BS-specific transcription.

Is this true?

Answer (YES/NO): YES